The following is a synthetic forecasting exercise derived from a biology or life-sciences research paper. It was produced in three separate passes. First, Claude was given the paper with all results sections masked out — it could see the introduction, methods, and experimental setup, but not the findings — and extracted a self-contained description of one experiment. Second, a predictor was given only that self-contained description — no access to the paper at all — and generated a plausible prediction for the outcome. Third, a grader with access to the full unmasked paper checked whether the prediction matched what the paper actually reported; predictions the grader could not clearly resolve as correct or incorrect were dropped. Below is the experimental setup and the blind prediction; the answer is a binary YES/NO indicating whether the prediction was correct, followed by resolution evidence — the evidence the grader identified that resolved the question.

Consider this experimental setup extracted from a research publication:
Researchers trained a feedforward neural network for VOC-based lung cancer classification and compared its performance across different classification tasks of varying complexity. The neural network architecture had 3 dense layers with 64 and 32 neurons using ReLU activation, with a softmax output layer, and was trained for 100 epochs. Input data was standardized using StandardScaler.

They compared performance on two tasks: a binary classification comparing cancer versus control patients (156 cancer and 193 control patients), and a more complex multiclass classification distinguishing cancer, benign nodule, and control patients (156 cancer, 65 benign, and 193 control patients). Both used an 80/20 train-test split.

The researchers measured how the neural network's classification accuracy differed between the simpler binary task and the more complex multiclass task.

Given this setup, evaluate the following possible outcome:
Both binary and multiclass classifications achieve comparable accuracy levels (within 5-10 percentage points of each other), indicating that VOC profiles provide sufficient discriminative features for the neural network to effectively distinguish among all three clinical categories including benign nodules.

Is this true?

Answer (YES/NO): NO